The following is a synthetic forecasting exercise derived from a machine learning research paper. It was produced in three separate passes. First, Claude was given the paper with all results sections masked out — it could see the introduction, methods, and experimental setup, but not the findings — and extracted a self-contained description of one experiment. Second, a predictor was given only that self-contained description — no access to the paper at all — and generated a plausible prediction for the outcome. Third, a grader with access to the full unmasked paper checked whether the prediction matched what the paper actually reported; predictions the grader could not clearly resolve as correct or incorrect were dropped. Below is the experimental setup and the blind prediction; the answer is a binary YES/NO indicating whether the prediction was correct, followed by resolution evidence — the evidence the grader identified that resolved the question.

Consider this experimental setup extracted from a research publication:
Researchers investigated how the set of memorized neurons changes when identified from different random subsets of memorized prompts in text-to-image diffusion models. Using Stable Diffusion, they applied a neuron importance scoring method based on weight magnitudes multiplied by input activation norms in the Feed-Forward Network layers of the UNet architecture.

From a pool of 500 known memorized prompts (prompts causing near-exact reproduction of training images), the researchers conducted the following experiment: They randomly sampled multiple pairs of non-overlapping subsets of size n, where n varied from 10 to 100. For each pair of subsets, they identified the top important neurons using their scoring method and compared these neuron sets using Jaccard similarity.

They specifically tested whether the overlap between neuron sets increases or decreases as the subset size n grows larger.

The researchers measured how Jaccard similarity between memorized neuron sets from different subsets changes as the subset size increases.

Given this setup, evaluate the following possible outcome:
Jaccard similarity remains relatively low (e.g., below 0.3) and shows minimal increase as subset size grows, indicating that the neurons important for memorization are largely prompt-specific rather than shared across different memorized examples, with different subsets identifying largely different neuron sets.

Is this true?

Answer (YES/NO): NO